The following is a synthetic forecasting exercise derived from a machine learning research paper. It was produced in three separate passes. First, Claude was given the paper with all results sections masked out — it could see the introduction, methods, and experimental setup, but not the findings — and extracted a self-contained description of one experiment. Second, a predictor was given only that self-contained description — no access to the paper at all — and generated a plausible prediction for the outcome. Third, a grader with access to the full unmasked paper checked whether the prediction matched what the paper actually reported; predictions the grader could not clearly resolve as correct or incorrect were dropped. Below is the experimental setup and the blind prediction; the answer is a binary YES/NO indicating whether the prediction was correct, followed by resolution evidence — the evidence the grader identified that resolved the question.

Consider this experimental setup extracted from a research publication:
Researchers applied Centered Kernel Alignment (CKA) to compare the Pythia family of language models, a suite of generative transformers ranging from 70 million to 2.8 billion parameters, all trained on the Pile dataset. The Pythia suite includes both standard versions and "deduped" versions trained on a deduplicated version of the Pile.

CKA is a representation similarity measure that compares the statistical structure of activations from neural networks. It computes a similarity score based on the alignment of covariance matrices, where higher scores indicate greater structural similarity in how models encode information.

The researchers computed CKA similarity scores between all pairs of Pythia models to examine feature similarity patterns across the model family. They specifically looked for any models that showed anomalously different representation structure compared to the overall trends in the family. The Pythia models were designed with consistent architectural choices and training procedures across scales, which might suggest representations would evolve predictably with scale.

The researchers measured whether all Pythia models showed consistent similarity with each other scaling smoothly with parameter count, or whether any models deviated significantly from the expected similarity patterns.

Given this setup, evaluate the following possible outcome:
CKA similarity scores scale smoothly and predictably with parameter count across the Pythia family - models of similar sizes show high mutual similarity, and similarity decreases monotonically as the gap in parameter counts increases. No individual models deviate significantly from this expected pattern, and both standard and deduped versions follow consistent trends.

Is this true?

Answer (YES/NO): NO